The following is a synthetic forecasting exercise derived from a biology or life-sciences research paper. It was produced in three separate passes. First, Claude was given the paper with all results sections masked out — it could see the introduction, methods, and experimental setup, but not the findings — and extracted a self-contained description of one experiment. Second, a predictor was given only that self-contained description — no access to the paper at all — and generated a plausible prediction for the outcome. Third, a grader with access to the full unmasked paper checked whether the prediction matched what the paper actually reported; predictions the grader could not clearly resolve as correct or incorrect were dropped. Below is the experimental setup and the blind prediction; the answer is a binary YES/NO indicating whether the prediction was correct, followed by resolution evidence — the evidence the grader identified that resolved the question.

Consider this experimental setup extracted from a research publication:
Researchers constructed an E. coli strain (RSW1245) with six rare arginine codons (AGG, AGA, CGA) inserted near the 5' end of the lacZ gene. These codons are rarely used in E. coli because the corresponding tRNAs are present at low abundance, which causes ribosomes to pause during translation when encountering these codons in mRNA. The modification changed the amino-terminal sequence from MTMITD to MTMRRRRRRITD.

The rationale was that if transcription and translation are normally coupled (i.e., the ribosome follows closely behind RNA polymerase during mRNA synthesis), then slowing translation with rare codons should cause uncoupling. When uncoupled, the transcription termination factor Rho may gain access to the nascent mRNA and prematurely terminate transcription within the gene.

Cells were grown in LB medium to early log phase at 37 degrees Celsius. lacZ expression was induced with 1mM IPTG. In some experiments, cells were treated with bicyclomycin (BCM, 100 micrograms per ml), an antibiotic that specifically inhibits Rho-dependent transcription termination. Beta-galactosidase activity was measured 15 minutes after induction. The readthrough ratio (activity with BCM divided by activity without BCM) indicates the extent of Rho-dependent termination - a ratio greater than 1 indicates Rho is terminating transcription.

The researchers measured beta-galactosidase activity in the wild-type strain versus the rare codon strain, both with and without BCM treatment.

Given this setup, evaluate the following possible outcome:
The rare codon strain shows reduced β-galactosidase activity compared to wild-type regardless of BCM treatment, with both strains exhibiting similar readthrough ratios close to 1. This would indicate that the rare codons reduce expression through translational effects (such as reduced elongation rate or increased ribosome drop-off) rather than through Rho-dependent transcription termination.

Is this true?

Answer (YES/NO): NO